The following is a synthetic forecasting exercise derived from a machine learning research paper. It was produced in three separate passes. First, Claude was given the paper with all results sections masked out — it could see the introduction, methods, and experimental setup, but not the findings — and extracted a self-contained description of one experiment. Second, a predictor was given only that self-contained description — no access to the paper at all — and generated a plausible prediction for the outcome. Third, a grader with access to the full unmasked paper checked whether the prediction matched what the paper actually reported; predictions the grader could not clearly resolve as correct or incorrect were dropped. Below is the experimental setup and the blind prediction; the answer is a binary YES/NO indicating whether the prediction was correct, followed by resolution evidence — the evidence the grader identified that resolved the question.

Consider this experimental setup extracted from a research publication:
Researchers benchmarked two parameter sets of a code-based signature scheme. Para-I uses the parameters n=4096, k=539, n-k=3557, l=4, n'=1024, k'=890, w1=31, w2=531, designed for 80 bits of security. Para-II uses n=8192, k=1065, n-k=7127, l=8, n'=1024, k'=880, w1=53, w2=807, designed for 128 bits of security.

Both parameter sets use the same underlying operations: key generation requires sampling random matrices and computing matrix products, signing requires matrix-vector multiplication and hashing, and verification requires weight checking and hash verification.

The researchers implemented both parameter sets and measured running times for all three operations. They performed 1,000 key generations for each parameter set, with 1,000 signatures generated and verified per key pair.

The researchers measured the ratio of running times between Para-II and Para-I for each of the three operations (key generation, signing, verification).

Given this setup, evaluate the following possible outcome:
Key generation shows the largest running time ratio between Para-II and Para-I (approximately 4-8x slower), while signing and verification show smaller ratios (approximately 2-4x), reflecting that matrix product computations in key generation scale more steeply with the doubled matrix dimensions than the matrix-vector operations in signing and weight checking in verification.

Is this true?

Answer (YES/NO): NO